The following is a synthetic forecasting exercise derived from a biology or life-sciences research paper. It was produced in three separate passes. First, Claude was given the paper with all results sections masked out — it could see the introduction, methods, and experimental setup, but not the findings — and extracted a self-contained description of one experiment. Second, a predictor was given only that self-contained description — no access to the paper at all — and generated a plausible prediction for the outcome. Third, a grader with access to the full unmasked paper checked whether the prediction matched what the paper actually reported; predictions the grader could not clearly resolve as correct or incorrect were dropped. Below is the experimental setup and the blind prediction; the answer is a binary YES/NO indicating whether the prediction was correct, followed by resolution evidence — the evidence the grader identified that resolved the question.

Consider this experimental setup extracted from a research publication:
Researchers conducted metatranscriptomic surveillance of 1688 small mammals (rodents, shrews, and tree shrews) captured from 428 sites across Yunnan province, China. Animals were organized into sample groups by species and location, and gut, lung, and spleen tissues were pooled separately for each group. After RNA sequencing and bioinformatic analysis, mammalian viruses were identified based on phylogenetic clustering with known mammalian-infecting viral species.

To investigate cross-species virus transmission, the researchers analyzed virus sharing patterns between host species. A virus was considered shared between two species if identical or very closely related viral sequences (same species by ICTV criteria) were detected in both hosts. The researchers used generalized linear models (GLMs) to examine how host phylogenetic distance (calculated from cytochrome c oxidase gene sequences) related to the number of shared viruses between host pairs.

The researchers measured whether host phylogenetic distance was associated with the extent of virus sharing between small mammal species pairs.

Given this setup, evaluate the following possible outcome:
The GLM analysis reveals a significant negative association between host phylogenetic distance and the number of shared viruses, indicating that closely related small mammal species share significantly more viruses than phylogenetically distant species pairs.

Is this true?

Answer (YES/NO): YES